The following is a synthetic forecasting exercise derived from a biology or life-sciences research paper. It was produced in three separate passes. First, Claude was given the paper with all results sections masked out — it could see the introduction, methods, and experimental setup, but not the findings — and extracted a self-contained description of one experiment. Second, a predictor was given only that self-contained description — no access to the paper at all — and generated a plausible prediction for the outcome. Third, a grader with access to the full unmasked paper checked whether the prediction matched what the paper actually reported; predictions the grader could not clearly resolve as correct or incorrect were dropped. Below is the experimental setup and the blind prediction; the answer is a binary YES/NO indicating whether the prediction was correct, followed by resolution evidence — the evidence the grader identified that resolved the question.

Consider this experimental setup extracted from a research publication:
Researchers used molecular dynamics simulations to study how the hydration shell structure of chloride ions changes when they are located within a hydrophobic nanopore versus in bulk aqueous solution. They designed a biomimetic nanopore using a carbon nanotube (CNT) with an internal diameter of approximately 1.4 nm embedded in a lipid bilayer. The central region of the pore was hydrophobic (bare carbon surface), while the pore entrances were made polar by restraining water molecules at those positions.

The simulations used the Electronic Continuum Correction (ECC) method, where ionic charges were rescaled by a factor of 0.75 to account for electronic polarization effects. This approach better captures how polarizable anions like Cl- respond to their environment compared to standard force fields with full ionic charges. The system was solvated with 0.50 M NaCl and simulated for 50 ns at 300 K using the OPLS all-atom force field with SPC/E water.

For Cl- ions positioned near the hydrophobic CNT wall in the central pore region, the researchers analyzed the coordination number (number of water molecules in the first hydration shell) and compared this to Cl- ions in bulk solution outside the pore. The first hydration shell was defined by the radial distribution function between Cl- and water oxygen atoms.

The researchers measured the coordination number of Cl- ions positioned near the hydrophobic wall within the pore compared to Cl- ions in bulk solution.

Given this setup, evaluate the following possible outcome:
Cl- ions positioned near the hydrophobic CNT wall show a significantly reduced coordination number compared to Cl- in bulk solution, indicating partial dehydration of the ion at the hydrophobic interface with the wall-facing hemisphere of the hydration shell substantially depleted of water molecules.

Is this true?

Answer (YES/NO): YES